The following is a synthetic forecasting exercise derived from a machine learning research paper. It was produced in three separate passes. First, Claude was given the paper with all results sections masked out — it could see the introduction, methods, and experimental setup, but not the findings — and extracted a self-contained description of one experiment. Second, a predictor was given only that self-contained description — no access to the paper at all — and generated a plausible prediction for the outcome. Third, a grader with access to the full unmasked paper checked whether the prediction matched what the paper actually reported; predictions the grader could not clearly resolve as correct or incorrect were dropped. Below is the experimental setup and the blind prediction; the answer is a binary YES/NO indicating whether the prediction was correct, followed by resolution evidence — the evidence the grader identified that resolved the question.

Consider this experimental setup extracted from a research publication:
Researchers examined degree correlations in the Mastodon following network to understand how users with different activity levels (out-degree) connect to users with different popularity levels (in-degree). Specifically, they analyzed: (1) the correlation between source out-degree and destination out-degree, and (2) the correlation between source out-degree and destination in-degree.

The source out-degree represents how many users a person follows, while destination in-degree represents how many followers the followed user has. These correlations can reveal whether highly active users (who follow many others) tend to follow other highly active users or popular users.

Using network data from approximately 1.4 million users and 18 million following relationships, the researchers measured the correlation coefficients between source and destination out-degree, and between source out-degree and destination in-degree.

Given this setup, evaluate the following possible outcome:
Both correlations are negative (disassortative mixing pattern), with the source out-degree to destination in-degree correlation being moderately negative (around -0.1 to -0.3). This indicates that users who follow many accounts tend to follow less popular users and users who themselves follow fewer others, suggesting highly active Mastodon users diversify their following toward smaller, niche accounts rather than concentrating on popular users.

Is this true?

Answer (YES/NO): NO